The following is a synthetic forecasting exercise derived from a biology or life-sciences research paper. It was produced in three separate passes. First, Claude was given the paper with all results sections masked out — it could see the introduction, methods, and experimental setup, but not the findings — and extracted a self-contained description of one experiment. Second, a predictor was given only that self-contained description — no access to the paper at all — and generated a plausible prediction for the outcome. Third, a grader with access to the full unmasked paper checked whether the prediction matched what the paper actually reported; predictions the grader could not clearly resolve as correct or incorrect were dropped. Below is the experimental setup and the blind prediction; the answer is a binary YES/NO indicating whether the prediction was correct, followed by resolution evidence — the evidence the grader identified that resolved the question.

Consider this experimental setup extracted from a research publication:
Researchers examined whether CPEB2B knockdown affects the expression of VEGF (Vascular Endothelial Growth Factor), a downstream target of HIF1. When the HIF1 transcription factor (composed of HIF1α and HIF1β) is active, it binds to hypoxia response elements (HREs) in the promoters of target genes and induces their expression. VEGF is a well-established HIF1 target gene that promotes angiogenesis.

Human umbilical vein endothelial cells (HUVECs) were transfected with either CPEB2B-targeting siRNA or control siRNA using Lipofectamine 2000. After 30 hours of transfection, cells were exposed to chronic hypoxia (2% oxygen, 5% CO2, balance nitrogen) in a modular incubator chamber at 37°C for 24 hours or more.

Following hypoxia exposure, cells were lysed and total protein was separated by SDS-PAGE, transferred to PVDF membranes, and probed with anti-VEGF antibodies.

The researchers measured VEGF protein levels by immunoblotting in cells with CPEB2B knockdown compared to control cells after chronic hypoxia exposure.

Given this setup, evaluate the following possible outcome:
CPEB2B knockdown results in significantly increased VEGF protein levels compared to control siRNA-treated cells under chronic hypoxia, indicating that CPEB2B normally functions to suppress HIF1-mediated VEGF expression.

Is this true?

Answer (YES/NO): NO